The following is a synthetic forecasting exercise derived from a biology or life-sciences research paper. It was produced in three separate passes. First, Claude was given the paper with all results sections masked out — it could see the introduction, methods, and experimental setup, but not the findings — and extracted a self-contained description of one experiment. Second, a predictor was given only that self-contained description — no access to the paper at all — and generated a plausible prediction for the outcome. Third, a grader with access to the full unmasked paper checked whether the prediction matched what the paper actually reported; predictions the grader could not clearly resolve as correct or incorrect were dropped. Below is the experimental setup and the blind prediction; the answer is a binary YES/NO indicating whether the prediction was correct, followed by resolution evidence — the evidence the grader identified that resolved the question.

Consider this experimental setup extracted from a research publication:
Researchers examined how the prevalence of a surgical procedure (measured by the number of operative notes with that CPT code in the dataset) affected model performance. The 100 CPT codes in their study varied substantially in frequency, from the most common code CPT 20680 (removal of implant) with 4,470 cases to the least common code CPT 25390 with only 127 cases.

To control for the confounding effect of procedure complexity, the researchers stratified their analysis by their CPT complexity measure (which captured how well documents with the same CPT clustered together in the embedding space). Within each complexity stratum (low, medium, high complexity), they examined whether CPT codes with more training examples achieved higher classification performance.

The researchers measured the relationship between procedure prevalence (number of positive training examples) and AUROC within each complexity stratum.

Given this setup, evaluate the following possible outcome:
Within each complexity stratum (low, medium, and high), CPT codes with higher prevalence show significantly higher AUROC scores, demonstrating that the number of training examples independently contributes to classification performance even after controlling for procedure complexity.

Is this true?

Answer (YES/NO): NO